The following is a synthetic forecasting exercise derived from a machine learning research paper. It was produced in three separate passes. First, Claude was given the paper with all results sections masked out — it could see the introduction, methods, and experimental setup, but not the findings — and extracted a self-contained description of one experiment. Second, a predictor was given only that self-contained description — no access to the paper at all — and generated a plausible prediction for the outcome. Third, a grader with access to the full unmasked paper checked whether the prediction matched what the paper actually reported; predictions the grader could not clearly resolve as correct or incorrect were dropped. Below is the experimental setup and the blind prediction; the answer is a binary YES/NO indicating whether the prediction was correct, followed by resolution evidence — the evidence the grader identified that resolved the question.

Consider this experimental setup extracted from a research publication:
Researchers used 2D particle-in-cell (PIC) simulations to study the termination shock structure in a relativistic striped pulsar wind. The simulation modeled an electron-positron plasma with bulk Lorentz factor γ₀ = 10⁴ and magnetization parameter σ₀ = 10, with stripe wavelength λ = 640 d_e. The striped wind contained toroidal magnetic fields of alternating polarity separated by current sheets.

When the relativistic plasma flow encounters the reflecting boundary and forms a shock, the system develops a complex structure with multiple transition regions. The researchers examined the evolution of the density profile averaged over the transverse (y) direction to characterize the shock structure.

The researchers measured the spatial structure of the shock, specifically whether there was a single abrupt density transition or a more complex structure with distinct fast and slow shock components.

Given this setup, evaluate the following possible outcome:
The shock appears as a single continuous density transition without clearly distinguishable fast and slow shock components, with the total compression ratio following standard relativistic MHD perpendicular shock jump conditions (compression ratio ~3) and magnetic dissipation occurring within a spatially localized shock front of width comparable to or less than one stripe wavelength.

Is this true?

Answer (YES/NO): NO